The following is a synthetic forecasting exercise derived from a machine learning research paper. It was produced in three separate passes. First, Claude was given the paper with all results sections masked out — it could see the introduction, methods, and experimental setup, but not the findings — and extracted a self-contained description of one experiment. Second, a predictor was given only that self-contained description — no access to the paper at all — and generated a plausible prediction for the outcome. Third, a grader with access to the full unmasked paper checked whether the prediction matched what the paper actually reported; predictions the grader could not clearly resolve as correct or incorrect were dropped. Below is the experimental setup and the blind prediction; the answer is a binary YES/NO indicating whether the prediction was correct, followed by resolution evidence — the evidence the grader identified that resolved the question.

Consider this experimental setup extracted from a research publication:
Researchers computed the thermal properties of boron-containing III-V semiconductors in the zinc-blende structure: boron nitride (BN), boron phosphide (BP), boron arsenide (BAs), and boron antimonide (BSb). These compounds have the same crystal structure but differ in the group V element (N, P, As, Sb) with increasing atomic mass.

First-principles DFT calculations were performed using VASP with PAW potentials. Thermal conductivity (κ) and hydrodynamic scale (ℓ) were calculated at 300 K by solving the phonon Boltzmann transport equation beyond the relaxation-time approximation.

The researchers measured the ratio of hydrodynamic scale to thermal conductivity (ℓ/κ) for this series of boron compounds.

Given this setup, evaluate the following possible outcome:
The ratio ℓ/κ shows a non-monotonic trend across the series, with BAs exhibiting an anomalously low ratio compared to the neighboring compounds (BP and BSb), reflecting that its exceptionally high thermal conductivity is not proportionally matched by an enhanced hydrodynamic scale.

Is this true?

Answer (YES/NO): NO